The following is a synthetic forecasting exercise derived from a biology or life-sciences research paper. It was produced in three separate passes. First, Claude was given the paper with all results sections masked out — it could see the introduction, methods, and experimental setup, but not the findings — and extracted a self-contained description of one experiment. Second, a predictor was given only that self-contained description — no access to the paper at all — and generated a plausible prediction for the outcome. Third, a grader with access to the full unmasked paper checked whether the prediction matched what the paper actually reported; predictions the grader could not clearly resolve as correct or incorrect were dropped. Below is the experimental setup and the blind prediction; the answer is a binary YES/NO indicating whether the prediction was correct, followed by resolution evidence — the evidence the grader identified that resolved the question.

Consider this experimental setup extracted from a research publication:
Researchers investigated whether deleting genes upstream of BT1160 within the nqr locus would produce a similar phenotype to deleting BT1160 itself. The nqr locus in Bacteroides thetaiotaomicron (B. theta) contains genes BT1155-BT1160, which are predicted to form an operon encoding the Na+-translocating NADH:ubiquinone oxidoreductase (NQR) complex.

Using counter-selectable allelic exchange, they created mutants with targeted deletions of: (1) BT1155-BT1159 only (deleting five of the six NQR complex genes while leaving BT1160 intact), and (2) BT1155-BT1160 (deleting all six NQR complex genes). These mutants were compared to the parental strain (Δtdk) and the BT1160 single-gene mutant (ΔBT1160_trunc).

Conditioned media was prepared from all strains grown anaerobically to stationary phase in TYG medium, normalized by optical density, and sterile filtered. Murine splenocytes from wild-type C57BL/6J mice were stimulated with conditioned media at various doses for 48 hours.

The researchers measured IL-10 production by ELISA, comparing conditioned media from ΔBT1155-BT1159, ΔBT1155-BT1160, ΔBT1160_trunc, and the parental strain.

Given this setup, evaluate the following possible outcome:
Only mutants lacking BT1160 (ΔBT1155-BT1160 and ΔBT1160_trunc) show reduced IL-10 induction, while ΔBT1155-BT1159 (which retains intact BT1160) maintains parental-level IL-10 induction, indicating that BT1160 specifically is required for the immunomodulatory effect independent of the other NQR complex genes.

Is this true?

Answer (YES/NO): NO